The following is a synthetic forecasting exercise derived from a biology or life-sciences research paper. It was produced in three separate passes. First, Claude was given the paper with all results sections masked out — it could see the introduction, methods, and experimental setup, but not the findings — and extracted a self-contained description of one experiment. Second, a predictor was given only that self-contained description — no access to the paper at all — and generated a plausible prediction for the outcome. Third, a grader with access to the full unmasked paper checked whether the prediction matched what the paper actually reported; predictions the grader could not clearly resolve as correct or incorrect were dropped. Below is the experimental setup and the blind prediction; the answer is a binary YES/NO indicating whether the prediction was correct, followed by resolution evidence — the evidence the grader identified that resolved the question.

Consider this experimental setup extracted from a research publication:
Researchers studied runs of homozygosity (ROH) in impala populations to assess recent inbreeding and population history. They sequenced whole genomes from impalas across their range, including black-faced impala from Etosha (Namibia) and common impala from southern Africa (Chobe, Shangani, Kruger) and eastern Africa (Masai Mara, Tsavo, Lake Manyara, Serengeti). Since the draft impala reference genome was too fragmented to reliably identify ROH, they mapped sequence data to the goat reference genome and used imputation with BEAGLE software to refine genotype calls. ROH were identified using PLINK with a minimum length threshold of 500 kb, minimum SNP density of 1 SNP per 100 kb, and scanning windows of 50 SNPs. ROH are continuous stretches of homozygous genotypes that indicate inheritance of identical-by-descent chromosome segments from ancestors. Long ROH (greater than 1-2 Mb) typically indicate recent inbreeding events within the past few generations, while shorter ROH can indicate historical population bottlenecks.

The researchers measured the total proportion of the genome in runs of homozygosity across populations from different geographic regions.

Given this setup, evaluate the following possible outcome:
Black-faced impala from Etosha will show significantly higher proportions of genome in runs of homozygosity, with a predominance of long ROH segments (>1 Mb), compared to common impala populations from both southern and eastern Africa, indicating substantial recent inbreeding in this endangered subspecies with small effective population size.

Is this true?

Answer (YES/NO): NO